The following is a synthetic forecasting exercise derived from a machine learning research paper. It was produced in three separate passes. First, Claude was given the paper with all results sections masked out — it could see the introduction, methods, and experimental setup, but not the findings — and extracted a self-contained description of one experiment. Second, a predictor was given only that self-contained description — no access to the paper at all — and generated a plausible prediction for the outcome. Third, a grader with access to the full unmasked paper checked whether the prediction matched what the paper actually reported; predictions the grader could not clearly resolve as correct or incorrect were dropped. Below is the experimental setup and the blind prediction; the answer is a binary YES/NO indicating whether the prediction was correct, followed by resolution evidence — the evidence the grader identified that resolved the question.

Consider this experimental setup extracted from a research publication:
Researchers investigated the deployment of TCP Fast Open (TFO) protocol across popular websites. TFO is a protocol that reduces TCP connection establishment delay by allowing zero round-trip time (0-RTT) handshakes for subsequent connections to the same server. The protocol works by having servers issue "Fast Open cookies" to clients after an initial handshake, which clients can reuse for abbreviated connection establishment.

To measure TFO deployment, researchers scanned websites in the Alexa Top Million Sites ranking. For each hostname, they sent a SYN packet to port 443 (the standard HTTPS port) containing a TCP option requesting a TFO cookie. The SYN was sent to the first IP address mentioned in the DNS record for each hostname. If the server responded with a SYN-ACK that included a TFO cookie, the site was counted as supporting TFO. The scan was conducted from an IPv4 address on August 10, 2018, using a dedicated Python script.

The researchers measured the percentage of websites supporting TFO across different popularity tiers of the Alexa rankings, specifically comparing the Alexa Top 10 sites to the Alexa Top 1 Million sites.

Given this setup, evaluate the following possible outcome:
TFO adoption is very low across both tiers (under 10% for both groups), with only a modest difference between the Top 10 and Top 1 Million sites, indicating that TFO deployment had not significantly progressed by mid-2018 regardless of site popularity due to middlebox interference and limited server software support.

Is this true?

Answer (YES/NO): NO